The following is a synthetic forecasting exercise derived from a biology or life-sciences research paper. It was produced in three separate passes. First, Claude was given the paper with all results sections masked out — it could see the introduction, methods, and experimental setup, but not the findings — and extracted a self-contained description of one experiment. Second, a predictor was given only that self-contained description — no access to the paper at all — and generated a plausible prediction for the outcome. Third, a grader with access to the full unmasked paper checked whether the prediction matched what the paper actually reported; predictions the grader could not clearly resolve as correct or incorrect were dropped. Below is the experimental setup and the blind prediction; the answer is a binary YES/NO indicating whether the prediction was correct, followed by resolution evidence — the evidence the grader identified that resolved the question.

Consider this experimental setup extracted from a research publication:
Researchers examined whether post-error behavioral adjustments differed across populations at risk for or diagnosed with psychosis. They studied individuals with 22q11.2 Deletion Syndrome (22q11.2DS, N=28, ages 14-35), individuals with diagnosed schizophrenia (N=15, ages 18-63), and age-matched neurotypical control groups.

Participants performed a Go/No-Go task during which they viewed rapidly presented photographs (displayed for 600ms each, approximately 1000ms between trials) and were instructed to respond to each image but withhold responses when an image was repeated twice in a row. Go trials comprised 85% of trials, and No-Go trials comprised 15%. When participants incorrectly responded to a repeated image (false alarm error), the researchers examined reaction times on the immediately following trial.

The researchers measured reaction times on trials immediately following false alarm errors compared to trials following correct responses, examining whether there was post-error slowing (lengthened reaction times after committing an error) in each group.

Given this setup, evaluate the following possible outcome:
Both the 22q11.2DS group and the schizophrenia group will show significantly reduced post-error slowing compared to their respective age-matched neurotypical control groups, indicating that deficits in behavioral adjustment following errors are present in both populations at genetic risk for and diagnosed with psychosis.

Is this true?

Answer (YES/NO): NO